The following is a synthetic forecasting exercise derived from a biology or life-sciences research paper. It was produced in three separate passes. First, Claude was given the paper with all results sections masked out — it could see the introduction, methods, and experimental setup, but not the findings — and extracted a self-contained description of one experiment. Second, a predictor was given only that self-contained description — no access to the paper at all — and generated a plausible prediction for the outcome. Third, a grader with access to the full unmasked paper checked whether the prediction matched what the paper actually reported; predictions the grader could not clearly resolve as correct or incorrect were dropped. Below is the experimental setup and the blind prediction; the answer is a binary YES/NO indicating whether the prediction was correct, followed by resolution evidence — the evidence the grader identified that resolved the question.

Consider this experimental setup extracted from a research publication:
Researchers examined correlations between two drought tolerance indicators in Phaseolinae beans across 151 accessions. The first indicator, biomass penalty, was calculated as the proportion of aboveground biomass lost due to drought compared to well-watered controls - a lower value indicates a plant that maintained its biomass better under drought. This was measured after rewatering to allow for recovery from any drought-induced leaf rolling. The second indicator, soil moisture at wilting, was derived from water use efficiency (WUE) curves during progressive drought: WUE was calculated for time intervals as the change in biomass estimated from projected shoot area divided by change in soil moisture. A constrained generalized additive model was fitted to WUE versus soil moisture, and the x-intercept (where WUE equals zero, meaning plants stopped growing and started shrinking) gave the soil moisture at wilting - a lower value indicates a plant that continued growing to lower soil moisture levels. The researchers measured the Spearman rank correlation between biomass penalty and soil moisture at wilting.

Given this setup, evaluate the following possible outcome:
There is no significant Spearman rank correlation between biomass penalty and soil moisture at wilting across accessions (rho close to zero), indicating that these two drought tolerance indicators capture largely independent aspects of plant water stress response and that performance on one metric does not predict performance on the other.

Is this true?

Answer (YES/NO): NO